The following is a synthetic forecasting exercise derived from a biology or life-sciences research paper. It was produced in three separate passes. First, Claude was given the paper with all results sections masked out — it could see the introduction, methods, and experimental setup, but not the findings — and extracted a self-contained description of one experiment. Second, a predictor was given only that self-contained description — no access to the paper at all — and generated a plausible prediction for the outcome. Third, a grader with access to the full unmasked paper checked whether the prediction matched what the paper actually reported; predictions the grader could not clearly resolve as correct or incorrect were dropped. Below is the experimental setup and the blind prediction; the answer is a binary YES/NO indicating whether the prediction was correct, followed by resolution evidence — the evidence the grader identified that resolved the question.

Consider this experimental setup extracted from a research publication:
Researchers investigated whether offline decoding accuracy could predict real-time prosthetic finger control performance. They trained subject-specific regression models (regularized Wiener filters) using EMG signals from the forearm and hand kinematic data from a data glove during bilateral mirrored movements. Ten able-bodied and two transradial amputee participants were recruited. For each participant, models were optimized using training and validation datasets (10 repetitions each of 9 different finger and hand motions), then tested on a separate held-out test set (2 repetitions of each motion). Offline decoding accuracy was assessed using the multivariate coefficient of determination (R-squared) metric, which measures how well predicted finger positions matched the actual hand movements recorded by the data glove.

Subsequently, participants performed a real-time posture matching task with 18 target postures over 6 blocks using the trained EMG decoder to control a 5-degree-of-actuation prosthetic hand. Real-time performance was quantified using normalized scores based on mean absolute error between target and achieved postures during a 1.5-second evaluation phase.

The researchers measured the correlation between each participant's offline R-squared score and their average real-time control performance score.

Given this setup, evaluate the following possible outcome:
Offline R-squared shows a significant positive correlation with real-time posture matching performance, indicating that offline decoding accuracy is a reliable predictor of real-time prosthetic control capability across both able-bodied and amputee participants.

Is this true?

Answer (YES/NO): NO